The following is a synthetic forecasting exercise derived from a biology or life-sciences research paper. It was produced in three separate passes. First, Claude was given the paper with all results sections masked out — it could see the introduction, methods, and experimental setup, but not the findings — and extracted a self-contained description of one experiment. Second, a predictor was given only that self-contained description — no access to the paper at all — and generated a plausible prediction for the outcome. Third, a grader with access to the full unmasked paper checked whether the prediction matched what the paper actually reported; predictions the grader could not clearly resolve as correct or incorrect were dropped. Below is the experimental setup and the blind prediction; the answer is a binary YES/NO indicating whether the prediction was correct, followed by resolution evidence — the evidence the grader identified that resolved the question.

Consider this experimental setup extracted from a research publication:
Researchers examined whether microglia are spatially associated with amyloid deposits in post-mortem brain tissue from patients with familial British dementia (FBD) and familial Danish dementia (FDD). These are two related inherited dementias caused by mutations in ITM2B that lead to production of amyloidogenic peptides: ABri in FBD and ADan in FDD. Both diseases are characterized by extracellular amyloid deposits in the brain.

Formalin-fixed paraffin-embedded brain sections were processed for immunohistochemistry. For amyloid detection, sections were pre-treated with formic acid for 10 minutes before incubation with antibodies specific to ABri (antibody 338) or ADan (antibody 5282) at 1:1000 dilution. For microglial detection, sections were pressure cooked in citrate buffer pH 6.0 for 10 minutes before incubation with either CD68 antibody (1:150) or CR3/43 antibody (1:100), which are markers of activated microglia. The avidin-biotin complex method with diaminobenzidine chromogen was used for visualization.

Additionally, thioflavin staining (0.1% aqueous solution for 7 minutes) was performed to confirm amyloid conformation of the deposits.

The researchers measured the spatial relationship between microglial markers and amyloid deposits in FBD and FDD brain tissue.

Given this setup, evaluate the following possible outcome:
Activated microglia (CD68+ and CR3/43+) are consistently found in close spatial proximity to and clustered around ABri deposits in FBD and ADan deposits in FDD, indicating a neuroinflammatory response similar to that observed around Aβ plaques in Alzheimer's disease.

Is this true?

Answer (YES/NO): NO